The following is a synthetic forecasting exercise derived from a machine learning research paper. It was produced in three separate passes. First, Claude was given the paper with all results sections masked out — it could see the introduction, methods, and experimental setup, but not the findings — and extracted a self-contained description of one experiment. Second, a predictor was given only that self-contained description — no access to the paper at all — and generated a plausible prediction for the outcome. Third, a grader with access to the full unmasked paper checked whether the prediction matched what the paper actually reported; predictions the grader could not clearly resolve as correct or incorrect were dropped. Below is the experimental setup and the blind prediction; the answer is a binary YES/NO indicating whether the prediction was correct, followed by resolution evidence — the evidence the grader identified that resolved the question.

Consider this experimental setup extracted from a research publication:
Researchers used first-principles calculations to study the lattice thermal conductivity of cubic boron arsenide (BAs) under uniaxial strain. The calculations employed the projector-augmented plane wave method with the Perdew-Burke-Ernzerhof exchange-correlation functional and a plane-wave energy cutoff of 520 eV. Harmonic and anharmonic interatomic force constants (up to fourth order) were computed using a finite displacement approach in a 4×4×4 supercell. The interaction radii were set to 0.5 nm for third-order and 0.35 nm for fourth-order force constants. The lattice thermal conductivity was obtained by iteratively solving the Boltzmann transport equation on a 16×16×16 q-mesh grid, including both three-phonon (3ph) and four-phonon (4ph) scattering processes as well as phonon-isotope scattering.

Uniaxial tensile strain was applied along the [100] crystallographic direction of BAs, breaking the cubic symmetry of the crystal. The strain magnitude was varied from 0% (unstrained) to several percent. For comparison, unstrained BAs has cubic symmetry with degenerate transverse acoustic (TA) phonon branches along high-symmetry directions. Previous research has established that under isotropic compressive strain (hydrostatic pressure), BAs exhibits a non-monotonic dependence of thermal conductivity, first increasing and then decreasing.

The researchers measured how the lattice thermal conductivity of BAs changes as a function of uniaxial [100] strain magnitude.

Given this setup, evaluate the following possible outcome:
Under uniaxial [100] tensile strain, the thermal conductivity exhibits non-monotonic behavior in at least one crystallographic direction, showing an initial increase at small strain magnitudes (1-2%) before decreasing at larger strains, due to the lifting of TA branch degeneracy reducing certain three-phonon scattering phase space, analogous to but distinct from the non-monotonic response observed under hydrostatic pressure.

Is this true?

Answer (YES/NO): NO